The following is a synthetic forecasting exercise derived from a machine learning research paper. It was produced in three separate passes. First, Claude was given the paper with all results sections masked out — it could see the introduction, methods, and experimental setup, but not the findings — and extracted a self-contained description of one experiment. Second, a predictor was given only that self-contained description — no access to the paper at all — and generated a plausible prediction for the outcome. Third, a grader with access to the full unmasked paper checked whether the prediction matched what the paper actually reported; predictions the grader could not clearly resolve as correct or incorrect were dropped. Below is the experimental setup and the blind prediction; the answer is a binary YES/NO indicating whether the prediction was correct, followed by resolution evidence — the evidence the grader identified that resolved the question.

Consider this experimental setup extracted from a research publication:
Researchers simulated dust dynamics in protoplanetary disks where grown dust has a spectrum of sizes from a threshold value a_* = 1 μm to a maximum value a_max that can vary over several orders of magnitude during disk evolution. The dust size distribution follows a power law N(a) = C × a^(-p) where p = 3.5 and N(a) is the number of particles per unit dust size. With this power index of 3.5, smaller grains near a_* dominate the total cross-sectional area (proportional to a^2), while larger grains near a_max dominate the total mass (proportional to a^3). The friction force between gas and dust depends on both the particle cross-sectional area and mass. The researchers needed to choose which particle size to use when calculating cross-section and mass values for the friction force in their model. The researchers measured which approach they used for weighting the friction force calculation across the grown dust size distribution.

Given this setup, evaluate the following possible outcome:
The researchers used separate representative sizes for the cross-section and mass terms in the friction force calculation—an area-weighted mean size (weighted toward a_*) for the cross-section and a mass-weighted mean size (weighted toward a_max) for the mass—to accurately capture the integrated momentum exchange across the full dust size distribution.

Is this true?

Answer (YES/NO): NO